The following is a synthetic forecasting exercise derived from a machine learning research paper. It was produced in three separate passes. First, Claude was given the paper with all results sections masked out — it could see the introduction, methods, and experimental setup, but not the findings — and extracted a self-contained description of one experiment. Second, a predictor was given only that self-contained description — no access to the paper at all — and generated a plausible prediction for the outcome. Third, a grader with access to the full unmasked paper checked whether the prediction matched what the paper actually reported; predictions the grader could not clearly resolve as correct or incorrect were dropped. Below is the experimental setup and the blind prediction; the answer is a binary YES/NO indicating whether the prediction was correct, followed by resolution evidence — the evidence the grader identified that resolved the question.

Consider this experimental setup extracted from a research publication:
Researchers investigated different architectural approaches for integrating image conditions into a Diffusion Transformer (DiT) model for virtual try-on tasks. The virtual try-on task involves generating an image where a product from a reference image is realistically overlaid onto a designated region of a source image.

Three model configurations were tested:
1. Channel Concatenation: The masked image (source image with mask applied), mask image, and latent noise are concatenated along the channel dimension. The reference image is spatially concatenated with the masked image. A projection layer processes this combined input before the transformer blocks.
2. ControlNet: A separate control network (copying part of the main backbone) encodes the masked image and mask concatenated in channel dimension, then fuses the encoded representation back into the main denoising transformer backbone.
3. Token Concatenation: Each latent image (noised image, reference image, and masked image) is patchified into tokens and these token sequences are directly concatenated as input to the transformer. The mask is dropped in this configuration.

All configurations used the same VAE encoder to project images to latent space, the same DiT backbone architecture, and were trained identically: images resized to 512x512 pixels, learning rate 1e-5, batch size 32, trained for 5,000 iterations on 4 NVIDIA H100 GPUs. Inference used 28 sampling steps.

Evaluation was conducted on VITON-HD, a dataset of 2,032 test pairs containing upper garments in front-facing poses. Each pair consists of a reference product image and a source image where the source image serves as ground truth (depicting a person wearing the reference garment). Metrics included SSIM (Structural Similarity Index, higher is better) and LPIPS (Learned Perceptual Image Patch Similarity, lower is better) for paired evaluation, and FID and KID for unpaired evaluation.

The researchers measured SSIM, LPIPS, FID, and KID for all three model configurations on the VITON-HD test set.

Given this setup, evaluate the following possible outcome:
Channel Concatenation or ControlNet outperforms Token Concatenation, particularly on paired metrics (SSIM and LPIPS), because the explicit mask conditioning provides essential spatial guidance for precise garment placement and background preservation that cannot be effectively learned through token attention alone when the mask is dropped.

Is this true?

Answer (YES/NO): NO